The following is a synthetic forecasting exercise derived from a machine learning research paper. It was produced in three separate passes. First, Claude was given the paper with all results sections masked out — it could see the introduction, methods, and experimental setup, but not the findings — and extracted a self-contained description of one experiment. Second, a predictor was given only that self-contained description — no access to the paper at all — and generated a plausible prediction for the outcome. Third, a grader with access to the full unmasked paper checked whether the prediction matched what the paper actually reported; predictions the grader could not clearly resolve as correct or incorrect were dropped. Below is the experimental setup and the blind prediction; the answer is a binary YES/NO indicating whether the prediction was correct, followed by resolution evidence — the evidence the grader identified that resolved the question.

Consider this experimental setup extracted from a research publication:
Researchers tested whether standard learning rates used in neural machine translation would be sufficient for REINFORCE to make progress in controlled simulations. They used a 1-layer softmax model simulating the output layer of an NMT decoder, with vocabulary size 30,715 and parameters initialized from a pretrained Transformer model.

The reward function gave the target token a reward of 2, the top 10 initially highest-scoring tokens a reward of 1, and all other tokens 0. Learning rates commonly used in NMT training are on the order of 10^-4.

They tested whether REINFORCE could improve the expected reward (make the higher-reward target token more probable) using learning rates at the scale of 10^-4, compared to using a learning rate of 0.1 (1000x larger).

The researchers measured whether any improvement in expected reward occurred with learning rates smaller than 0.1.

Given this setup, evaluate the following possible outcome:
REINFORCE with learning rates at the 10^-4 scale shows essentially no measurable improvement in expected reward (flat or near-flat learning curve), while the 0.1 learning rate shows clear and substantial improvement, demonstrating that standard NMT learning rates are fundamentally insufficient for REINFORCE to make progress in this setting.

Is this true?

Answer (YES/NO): YES